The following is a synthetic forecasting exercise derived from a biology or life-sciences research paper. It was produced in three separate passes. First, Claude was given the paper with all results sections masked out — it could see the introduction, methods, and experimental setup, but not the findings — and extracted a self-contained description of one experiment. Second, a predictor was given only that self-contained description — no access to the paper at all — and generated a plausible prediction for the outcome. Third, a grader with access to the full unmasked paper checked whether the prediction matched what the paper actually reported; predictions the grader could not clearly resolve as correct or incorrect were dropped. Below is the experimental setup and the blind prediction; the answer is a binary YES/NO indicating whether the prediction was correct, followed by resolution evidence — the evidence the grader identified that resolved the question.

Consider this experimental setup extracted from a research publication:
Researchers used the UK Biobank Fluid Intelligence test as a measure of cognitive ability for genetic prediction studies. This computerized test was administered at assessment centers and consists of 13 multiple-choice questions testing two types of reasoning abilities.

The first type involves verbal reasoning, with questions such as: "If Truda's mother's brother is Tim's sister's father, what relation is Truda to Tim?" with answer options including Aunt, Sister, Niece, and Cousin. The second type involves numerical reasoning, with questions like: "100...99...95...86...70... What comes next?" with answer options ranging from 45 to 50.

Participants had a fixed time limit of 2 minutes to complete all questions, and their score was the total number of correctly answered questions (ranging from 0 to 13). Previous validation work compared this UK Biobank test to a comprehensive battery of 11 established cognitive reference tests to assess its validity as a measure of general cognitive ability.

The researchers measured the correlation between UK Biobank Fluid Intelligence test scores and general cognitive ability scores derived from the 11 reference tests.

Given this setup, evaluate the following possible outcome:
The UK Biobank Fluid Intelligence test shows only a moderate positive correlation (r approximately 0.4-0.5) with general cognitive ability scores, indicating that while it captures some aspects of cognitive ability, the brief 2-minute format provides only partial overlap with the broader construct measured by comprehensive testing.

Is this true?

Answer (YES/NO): NO